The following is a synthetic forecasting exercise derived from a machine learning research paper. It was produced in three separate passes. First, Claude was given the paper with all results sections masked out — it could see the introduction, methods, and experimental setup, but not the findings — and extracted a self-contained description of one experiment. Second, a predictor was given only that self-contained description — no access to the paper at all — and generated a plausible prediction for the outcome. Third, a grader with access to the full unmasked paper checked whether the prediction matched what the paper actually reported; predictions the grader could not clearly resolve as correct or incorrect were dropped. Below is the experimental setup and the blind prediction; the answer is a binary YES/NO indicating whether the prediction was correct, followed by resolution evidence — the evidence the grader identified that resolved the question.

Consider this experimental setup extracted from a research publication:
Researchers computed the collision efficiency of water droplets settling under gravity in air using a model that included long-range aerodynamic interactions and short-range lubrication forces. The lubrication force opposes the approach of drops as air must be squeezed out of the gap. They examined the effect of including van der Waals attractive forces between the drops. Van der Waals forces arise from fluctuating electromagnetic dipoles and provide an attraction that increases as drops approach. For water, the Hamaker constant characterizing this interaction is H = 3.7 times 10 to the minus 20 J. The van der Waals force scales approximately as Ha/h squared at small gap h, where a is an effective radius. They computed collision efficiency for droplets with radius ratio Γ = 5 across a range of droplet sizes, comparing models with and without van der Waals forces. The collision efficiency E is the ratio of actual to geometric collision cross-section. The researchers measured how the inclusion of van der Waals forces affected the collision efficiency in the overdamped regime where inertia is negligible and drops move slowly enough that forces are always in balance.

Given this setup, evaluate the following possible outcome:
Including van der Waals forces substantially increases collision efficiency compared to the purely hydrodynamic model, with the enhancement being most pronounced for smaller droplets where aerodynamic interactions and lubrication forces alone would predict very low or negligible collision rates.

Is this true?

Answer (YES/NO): YES